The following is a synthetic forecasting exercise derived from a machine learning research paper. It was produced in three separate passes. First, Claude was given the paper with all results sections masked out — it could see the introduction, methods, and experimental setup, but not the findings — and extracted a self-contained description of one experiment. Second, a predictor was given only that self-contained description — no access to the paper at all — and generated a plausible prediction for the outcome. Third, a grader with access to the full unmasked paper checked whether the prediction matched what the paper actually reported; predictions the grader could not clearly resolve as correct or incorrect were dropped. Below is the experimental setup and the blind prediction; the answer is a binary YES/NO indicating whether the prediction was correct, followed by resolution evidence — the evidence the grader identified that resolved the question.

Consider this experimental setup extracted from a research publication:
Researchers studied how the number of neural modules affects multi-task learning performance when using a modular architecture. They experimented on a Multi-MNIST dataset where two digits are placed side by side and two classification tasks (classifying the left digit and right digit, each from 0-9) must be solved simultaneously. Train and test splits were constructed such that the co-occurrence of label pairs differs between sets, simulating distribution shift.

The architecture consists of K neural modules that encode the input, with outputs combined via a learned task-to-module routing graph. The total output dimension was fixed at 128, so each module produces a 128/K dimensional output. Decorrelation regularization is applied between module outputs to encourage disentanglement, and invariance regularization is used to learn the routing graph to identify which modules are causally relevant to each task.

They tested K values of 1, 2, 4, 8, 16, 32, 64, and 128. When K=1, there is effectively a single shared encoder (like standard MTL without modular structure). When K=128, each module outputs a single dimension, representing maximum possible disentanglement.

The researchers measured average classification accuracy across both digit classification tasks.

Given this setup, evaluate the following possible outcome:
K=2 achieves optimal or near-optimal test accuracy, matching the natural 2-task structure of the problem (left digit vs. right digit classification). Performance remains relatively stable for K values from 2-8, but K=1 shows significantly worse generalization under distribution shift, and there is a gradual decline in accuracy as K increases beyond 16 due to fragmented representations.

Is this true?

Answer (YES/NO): NO